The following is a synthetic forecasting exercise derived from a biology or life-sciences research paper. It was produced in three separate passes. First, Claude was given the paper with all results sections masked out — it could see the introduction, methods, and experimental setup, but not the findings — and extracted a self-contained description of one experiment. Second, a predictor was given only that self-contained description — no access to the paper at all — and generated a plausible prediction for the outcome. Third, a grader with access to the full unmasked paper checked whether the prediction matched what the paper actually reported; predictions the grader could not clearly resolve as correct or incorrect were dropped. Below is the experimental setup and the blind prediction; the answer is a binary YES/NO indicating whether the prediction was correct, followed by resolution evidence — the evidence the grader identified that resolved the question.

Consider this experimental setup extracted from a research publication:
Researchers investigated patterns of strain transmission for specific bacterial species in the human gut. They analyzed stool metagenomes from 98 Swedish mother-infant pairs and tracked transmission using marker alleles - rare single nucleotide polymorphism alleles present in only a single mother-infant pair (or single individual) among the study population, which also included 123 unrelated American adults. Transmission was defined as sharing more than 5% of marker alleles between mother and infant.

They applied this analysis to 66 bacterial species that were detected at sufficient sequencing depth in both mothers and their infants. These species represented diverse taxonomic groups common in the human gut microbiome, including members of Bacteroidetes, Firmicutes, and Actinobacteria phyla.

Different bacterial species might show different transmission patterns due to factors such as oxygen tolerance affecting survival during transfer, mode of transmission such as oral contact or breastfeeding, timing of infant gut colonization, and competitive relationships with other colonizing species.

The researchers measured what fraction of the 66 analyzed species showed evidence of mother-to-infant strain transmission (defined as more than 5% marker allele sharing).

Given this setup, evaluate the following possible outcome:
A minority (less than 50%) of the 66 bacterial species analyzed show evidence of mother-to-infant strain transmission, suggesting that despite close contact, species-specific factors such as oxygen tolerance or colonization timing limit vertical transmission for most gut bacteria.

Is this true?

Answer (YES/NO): NO